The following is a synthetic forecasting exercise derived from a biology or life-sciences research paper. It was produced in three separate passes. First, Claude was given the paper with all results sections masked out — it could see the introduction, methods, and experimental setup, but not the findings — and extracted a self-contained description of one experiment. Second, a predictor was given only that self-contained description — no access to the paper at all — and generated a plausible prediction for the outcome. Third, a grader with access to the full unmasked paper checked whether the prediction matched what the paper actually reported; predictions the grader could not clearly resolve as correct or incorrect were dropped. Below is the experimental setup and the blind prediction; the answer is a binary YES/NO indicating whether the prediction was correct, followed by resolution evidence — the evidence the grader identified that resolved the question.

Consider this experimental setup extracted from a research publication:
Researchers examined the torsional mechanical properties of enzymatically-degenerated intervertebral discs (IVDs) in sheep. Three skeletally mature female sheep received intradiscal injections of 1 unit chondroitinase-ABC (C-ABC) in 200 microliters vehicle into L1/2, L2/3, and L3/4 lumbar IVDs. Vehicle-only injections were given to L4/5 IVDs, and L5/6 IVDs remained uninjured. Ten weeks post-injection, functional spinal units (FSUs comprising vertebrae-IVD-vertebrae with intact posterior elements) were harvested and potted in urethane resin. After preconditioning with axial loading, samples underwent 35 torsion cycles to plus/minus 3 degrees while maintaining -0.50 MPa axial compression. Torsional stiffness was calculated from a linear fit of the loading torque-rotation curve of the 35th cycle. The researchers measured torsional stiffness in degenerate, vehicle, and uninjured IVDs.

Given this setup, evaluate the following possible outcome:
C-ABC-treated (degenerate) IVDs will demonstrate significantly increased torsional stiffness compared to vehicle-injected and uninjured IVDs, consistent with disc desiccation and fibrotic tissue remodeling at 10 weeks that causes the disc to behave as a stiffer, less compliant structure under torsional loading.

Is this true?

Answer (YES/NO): NO